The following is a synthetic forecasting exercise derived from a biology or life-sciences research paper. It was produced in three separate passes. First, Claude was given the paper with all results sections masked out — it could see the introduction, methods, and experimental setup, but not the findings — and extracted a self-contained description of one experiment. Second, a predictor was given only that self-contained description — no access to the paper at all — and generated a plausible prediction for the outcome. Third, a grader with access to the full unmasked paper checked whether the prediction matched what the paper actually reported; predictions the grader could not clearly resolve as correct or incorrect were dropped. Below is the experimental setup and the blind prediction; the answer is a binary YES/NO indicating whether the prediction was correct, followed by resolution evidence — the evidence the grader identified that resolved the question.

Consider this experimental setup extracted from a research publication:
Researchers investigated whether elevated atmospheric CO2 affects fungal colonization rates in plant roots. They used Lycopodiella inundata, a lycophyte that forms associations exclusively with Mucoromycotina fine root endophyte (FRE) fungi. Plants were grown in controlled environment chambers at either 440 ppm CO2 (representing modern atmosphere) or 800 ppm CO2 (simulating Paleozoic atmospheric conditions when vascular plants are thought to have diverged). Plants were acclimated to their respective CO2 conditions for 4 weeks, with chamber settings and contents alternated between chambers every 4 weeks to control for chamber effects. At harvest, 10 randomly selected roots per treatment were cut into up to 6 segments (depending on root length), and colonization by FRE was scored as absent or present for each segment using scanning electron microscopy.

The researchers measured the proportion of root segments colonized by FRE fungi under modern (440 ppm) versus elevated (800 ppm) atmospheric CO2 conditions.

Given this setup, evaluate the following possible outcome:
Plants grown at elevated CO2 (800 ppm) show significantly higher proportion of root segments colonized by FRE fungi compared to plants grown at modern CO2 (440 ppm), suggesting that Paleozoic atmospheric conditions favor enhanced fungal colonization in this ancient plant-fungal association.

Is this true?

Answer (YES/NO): NO